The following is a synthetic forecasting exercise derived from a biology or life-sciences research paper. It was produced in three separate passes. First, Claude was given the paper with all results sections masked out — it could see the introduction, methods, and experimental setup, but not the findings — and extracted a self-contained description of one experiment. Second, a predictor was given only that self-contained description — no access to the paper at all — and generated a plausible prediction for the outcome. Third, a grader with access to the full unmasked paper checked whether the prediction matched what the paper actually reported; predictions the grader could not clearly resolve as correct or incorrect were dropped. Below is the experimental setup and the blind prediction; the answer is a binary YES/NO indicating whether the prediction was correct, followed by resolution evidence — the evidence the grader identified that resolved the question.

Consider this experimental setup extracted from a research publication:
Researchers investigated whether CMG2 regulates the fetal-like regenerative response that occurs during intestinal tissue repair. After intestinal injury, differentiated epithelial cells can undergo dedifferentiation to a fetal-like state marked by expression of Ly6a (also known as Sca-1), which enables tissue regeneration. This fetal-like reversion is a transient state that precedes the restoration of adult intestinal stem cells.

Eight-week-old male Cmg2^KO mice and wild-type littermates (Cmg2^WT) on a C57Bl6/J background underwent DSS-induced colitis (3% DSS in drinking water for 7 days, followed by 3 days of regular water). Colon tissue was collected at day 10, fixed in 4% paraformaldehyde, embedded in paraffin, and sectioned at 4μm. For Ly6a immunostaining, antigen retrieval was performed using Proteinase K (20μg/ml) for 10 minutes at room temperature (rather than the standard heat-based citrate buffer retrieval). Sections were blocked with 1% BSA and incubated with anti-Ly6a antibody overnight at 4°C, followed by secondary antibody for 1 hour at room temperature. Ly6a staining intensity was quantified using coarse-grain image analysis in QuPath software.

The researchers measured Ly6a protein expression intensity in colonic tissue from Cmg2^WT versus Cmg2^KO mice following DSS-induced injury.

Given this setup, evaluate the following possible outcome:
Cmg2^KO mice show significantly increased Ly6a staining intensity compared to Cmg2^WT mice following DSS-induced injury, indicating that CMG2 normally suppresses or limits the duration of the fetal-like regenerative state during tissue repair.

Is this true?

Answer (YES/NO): NO